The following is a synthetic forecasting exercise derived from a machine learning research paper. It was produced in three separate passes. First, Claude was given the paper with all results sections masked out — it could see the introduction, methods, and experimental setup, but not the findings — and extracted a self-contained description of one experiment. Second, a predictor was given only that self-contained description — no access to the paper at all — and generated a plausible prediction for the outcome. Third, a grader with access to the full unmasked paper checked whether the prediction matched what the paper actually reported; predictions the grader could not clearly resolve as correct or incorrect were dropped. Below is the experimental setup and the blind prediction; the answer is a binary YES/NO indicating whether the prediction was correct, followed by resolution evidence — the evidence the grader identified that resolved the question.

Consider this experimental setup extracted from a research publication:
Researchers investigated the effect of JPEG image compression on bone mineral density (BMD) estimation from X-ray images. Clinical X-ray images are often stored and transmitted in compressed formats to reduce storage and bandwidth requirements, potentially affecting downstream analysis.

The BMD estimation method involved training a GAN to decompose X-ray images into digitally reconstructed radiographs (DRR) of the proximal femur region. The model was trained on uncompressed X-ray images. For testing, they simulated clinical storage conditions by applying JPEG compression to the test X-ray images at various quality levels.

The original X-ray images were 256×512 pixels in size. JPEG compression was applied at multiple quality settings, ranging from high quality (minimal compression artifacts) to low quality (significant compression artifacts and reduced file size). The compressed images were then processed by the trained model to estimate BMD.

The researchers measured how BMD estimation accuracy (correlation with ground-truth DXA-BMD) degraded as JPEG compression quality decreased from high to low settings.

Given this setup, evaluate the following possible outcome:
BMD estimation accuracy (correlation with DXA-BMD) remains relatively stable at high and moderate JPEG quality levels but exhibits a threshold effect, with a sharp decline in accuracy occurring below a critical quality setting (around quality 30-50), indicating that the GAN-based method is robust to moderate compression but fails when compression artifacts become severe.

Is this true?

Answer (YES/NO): NO